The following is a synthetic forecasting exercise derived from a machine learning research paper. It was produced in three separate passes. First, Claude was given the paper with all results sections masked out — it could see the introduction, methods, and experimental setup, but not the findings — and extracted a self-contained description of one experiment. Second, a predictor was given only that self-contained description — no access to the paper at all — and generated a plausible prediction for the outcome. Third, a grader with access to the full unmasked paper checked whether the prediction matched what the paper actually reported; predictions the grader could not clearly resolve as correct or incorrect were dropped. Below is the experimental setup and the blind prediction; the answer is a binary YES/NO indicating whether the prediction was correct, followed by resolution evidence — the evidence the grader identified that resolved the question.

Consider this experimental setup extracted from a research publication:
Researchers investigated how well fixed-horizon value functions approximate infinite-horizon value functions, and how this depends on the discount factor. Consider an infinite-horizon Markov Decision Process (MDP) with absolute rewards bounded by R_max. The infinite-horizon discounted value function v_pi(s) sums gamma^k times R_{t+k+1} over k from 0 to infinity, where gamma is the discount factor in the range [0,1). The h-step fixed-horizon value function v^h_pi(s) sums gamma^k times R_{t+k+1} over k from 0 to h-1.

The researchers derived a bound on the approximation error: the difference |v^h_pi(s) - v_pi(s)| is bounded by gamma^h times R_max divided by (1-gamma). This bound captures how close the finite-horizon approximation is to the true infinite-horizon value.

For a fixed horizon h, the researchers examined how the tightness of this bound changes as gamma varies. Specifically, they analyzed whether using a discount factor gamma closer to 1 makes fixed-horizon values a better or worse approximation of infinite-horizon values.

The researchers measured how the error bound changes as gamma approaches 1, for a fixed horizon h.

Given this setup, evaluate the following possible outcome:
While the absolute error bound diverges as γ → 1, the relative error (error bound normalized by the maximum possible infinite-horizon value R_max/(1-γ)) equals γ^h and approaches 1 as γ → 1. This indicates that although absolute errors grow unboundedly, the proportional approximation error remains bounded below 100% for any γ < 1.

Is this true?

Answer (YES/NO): YES